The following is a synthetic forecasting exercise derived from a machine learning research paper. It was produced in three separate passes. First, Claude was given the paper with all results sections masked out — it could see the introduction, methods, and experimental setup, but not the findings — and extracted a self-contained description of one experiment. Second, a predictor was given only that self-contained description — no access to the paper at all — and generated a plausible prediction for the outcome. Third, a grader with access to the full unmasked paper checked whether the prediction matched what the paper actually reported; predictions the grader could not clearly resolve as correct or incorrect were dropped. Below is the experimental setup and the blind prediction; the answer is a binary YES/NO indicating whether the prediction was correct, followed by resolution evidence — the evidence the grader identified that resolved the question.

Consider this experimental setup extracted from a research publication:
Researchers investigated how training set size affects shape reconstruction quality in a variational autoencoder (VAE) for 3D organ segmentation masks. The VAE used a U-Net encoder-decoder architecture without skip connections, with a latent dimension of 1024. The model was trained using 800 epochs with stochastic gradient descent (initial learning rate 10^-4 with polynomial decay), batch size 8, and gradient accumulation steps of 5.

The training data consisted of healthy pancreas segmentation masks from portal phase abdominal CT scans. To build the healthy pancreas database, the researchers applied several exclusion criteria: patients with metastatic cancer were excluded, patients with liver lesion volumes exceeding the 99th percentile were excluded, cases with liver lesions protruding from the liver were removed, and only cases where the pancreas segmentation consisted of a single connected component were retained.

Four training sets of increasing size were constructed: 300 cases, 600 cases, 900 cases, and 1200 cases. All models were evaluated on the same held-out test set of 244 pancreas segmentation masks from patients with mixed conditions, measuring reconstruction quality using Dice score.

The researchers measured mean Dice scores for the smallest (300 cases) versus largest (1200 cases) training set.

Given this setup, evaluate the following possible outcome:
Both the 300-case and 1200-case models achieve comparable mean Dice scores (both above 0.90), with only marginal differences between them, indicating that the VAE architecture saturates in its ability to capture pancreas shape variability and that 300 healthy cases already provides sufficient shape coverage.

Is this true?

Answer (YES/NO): NO